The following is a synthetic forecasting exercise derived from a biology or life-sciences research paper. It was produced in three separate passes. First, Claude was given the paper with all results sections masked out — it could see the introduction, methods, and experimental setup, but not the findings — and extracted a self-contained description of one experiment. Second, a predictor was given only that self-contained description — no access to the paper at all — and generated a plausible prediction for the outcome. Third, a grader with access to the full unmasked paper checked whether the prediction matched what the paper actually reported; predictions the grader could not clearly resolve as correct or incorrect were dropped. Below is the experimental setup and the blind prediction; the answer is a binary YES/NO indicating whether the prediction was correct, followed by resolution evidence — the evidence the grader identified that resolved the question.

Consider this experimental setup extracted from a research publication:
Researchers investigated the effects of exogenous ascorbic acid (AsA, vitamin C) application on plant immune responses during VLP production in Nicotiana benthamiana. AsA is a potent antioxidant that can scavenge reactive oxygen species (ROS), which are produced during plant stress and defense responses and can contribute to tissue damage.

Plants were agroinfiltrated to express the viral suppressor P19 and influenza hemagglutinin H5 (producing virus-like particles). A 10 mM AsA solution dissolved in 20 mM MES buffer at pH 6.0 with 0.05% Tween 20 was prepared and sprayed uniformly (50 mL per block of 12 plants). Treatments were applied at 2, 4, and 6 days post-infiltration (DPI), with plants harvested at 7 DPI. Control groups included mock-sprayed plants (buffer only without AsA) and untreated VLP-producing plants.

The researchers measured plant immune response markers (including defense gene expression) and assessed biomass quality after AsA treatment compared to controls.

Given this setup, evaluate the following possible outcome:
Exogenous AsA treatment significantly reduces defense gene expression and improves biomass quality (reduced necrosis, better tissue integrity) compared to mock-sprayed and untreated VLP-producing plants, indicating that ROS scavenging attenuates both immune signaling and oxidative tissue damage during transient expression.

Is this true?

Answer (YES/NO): YES